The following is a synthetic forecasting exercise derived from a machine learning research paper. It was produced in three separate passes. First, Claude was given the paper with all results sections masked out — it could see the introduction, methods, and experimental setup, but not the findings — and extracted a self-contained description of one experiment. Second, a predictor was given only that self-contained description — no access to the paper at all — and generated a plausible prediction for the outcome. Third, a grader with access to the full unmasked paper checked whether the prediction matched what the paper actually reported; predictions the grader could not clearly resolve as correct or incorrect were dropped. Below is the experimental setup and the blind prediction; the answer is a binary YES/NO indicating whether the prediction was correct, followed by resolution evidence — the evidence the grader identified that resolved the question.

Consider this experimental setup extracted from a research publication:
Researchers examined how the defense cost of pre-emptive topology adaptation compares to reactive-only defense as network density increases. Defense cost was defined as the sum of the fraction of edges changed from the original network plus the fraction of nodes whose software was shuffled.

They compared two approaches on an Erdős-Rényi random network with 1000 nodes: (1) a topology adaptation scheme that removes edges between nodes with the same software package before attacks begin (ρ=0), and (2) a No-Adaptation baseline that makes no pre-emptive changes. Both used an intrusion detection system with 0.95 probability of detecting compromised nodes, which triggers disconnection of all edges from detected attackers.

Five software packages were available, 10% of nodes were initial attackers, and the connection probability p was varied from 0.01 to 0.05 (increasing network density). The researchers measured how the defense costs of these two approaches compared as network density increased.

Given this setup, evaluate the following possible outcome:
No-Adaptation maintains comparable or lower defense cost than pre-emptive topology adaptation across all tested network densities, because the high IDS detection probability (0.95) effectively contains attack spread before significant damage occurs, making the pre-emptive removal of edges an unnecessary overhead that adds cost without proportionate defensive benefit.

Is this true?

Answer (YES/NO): YES